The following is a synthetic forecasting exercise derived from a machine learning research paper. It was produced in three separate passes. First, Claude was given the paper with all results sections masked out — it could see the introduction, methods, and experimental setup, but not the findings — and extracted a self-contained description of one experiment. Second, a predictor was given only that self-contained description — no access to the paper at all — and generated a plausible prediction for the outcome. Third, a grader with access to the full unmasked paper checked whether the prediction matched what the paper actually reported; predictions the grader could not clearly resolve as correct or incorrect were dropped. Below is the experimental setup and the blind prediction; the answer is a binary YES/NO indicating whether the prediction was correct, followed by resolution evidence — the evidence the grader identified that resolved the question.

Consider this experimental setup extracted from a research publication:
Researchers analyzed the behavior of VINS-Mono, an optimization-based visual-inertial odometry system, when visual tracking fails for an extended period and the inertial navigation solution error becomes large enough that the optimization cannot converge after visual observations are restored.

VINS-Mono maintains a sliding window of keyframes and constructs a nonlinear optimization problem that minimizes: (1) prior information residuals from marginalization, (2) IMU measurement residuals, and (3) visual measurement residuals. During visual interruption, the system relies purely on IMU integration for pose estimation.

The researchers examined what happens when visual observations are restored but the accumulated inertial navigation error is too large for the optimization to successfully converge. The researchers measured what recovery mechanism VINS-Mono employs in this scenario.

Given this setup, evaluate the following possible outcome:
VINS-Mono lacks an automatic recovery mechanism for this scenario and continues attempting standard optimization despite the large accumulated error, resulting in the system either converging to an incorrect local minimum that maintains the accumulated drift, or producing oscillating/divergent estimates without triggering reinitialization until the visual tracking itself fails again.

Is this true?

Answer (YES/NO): NO